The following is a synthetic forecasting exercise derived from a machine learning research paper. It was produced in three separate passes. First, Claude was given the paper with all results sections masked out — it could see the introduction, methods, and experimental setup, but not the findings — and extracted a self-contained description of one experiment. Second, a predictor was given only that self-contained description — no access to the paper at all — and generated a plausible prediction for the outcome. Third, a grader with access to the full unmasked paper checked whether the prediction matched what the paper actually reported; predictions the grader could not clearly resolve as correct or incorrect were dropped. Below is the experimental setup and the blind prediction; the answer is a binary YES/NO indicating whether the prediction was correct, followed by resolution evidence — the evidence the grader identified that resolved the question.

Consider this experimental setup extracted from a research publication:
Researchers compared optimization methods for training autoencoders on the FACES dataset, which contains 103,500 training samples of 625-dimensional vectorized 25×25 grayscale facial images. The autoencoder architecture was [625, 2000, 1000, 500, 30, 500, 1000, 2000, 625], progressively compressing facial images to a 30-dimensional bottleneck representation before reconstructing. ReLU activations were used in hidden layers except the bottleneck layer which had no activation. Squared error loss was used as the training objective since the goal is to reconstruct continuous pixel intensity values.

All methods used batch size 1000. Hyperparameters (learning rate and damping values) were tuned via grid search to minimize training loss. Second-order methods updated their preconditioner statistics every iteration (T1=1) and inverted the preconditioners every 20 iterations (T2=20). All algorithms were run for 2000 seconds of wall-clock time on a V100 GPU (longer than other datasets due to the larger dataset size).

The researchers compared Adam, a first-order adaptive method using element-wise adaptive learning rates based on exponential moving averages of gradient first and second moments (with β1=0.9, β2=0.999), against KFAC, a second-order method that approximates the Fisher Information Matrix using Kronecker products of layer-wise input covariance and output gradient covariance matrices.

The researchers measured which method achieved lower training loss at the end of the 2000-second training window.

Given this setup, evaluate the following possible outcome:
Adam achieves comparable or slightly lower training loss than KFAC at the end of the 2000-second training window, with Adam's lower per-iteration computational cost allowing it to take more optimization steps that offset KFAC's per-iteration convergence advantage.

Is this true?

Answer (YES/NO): YES